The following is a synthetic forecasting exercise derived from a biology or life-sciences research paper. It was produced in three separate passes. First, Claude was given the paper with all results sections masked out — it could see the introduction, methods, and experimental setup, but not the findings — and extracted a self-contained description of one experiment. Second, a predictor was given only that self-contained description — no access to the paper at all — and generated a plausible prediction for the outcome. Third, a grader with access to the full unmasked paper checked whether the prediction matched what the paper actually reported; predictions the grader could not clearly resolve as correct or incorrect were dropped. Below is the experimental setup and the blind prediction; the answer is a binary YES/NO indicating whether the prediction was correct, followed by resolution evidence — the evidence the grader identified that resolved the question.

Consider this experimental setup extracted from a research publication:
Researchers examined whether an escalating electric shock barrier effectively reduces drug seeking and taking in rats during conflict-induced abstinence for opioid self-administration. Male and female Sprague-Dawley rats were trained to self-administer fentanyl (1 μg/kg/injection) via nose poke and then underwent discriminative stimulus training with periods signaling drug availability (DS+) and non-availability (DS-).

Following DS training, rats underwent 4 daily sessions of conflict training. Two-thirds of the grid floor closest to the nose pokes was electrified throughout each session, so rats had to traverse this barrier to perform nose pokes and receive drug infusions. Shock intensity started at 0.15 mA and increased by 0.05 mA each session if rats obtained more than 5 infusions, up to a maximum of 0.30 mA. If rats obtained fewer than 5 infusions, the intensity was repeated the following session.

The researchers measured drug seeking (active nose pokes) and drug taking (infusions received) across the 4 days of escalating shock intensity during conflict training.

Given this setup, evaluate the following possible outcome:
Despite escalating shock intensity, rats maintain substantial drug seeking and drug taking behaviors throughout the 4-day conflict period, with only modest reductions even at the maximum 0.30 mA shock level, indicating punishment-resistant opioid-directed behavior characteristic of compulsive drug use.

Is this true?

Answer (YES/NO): NO